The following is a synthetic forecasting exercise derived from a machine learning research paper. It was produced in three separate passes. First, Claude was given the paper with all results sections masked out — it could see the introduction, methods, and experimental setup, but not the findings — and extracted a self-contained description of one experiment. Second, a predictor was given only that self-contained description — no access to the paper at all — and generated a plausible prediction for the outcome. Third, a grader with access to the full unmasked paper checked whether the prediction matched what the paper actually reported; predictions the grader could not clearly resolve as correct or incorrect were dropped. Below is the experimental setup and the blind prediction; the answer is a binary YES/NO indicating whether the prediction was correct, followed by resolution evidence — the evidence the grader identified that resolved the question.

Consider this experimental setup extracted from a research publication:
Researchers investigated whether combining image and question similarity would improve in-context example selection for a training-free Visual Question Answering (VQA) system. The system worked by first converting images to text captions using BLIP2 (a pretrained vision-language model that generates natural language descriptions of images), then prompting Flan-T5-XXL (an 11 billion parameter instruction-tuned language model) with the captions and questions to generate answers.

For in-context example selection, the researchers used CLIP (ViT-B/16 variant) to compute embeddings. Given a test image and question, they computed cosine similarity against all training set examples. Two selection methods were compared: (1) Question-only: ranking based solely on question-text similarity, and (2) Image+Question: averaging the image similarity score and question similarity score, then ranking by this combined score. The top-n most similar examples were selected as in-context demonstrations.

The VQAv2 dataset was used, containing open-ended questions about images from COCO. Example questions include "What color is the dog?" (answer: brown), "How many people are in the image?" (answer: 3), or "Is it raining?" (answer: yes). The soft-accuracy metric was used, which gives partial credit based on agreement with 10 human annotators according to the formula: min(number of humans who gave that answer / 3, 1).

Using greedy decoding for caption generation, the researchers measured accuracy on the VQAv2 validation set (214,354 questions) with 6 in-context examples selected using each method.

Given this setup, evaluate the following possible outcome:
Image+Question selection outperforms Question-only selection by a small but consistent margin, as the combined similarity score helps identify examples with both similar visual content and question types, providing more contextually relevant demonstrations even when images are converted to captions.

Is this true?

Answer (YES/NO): YES